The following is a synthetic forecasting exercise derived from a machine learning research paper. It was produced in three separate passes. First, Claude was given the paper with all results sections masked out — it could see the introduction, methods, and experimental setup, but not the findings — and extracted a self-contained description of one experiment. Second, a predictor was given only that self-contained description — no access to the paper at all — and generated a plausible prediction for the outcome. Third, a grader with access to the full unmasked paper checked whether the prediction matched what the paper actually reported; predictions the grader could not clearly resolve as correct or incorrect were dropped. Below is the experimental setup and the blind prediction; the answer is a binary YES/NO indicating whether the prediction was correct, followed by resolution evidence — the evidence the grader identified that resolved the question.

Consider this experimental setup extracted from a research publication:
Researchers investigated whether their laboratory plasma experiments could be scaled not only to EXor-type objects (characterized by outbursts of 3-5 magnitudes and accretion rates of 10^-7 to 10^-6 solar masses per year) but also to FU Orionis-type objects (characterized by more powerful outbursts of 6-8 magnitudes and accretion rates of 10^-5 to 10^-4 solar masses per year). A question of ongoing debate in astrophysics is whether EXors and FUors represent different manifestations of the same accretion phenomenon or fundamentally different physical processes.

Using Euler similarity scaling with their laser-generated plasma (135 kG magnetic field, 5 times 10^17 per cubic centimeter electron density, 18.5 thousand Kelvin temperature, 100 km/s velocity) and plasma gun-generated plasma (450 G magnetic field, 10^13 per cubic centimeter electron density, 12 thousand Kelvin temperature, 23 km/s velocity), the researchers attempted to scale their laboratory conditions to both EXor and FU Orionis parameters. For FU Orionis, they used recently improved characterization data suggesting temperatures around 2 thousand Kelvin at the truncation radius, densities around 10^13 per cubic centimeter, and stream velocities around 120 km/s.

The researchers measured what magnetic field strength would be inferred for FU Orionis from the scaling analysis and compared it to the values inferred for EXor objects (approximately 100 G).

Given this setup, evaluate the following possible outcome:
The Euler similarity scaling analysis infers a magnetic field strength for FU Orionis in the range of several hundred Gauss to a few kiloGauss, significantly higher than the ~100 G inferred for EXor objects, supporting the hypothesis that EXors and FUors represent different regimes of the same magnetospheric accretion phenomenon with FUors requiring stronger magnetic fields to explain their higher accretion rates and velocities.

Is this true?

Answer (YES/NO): NO